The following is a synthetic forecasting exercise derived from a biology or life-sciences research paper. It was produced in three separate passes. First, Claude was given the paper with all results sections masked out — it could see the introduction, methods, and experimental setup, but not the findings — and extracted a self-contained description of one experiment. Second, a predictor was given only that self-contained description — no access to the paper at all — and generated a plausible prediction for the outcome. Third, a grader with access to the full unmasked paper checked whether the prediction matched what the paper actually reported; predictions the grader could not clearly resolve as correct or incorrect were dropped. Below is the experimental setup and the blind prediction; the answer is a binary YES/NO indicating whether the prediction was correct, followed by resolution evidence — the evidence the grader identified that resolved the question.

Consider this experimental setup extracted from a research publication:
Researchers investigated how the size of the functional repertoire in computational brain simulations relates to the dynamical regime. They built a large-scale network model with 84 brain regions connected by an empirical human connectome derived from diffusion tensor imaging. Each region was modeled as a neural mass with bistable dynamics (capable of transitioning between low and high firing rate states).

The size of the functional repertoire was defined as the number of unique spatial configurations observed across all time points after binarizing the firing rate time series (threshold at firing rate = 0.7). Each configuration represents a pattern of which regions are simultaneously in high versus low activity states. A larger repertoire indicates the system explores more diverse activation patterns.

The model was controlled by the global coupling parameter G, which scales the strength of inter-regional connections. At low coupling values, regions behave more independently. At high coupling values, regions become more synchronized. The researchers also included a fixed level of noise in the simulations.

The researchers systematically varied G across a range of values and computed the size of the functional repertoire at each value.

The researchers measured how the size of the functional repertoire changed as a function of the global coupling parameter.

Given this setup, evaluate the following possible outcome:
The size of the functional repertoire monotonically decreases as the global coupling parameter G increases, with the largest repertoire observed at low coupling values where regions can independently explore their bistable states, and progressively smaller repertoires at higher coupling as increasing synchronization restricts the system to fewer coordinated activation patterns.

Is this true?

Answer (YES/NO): NO